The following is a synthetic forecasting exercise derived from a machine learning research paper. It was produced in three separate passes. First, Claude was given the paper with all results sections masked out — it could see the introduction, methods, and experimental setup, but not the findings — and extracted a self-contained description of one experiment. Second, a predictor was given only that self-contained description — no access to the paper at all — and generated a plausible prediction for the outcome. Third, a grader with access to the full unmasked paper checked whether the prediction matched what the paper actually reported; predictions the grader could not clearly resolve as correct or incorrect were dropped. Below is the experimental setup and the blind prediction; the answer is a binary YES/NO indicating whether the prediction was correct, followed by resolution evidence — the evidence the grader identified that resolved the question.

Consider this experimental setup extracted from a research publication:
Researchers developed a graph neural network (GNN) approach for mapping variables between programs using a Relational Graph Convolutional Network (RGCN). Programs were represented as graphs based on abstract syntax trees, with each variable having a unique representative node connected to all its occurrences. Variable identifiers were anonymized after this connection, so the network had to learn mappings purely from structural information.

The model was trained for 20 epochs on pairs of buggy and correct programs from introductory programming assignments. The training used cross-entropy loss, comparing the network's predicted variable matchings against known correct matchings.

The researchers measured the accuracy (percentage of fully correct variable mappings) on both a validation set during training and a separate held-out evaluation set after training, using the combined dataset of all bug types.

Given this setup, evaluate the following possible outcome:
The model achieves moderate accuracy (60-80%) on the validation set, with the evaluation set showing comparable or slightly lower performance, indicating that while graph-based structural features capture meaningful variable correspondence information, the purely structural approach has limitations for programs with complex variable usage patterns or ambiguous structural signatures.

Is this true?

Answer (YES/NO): NO